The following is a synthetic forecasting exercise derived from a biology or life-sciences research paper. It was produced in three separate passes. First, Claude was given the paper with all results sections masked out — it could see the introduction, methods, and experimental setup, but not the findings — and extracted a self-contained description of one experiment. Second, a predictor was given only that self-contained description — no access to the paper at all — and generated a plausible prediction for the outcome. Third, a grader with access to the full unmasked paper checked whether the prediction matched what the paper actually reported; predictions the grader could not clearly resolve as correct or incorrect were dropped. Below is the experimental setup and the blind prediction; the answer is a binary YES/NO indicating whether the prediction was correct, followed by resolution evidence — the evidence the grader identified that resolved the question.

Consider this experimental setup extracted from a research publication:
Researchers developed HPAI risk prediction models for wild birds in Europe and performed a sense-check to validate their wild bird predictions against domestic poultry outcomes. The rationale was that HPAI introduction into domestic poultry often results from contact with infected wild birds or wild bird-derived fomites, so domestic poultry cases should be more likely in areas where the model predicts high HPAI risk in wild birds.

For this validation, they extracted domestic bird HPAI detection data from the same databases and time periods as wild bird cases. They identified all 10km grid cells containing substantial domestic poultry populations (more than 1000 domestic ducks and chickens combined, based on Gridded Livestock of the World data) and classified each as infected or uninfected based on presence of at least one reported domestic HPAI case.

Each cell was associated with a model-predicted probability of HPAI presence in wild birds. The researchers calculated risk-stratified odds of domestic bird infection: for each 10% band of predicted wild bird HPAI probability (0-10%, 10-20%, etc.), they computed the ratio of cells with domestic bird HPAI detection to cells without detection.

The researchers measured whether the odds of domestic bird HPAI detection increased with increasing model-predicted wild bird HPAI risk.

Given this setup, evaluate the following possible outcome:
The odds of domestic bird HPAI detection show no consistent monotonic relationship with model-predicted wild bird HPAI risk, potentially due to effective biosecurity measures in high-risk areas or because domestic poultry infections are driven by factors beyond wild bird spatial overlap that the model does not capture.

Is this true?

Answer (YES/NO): NO